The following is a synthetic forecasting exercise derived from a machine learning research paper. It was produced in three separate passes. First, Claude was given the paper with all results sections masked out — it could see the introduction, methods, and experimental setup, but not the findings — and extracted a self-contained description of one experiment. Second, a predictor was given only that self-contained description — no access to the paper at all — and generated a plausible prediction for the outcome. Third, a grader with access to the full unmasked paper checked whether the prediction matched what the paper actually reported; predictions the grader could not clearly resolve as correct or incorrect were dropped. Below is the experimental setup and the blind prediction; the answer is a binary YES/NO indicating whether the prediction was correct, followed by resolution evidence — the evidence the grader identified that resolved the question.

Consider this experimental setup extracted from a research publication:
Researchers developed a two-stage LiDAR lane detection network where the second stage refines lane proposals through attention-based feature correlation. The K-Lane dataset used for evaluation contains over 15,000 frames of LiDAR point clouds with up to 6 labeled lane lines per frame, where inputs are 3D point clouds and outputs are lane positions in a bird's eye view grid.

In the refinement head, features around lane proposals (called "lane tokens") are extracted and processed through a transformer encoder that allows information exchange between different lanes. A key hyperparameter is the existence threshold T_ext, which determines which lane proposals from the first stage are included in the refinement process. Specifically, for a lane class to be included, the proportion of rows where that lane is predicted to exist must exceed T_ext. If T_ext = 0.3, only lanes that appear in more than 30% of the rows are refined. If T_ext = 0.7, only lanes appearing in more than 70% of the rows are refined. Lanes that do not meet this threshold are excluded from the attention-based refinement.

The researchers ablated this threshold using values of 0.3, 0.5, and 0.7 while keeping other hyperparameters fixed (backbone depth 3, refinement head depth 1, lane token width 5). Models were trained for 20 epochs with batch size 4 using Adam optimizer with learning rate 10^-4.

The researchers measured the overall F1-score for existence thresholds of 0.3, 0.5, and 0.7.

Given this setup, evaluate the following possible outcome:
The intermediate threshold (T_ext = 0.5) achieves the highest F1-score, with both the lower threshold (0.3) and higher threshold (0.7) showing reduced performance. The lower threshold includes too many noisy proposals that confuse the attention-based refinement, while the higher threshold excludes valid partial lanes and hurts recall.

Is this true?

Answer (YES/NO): NO